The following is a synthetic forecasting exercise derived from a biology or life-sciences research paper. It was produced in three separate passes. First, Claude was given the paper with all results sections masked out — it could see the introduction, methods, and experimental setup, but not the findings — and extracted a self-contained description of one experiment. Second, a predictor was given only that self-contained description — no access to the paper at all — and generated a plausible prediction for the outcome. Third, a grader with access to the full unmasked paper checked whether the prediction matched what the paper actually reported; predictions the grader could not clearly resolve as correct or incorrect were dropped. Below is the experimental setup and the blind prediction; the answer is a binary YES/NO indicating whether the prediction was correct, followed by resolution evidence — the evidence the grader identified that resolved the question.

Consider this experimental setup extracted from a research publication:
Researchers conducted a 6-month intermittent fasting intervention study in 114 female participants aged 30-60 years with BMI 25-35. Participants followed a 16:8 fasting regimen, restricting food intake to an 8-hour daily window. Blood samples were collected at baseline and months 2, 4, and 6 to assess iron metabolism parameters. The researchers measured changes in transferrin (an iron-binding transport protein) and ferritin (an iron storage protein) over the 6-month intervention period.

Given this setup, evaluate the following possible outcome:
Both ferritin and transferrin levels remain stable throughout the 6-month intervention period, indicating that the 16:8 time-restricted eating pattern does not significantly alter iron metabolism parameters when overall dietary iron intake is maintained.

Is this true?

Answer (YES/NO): NO